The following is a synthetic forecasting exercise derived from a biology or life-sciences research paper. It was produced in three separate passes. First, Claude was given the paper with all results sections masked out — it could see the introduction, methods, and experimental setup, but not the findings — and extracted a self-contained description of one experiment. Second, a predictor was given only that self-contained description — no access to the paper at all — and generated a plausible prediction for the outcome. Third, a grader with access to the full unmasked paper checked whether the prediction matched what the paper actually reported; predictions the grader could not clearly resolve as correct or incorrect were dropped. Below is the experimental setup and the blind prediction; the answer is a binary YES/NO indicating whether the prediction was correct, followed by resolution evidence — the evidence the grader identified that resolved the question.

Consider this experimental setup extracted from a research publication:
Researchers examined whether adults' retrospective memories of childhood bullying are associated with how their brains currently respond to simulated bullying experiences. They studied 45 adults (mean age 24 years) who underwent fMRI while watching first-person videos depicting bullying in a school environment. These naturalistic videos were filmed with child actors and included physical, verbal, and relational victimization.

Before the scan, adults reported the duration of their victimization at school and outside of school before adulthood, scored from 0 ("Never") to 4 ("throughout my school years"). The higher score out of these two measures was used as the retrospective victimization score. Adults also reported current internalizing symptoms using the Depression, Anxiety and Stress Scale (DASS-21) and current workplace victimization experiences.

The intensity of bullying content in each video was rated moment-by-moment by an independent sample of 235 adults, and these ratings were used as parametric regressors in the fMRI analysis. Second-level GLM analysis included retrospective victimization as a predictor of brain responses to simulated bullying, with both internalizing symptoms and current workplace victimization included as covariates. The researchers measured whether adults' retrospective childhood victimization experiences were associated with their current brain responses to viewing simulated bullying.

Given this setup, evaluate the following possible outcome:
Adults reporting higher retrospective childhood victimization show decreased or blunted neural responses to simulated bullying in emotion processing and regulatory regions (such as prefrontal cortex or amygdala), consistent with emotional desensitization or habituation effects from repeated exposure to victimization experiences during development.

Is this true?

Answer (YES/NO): YES